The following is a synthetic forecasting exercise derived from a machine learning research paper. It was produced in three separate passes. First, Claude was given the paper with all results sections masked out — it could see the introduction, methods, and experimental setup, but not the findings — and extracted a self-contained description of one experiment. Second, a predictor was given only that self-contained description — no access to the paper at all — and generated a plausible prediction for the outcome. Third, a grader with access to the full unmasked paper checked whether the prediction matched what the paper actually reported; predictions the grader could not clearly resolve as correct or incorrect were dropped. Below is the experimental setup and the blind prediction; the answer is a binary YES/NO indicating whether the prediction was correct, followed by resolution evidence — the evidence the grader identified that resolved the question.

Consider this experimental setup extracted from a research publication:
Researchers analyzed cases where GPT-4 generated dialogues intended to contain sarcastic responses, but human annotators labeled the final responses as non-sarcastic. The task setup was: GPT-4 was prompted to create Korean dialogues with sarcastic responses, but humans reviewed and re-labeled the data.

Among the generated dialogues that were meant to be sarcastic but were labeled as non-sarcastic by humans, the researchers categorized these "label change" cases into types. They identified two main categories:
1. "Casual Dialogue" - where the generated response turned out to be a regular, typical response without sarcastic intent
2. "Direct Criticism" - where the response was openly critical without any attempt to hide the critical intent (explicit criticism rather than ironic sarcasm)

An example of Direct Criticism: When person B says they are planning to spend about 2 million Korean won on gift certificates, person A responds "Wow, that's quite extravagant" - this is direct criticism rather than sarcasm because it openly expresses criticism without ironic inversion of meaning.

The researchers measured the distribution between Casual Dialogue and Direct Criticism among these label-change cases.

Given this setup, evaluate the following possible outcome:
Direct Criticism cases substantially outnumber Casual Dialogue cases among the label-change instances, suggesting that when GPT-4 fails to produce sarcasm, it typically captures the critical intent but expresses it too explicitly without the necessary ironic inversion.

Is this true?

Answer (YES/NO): NO